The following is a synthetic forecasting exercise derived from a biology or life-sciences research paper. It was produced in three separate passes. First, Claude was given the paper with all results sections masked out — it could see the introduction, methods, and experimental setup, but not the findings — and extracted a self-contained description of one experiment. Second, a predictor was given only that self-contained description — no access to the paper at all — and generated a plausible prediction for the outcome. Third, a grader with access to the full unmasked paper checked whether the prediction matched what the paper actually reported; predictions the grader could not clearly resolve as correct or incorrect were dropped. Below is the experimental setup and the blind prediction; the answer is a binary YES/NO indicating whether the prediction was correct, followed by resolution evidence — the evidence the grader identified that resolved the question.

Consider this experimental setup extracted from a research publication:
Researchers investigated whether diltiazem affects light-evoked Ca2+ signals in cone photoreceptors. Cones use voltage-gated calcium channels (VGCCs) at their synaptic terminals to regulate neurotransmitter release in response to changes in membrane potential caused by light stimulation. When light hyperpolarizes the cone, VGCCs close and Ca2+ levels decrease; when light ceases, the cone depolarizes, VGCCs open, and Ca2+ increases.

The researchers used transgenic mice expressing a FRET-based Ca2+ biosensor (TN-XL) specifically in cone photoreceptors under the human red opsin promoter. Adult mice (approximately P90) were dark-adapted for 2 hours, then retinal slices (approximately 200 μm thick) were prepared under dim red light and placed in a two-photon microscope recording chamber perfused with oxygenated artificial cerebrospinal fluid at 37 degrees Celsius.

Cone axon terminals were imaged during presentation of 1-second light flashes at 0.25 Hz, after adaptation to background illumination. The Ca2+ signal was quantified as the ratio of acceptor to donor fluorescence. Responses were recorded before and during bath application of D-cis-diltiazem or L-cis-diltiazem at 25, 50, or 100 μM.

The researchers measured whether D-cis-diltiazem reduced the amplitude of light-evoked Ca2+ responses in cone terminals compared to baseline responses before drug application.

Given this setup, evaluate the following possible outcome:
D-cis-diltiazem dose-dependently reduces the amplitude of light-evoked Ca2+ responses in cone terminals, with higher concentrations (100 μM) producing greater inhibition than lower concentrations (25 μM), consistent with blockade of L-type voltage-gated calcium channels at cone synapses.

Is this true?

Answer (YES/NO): NO